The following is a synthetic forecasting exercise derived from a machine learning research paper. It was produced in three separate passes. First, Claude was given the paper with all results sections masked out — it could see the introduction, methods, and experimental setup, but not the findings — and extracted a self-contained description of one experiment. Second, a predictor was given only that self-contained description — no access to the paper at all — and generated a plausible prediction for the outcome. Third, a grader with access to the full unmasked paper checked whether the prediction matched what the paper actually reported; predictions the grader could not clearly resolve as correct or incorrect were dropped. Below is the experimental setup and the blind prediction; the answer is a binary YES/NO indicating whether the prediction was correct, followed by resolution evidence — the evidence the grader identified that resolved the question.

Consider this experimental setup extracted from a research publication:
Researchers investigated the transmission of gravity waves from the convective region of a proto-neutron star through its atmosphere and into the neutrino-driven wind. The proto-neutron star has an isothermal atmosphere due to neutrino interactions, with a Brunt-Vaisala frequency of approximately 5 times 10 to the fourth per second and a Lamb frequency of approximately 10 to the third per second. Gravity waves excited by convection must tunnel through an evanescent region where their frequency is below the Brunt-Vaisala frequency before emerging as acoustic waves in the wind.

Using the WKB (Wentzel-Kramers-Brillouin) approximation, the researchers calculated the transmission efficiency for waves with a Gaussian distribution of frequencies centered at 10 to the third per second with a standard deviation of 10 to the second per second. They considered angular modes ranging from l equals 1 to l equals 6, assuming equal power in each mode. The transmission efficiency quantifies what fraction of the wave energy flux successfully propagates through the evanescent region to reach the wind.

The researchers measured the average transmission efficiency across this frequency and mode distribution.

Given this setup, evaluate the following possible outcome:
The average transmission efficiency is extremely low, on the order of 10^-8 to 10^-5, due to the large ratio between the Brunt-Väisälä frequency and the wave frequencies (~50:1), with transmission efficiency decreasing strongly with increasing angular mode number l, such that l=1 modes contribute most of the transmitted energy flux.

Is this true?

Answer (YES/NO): NO